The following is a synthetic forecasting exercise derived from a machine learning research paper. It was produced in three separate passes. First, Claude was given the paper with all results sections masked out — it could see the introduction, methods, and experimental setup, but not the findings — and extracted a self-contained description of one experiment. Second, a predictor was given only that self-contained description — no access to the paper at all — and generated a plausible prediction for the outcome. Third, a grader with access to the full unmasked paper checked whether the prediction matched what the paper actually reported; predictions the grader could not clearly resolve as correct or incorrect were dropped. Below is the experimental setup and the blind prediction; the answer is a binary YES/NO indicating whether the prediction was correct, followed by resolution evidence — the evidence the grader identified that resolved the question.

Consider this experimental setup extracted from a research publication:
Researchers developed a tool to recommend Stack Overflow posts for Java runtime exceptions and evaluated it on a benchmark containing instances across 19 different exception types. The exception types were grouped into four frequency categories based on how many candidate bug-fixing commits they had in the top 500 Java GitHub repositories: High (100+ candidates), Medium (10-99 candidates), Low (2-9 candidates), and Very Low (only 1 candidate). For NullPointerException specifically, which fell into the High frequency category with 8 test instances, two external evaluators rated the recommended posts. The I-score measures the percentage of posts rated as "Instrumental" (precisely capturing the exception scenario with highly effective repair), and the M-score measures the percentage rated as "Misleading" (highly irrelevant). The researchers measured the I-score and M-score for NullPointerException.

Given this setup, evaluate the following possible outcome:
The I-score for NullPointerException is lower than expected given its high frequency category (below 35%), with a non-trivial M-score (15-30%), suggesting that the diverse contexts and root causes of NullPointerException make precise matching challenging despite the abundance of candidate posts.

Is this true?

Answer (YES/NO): NO